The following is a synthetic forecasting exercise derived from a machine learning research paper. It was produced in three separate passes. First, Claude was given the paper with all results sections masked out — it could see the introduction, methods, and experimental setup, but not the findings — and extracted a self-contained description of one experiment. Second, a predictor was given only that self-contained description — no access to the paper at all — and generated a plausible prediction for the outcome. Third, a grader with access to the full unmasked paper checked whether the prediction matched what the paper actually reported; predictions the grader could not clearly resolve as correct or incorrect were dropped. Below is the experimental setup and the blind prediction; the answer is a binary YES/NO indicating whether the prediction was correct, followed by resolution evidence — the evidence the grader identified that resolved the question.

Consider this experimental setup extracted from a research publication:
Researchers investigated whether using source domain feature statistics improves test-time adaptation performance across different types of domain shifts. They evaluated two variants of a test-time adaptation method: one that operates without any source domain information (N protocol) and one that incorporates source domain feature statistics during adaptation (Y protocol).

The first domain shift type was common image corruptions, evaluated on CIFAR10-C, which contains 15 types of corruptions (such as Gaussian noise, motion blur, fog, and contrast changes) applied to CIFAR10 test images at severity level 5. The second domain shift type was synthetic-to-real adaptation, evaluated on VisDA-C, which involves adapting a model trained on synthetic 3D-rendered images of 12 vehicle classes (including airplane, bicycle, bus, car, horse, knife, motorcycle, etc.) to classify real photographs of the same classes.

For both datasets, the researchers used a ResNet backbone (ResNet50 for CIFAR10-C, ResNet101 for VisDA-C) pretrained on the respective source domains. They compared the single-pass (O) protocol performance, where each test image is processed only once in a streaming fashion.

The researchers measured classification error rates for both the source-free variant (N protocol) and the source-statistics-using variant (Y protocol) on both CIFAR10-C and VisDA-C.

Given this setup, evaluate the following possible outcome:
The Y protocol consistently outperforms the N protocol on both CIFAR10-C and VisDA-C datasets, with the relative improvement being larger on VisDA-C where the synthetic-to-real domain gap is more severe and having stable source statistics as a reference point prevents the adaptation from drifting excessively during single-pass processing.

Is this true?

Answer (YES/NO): NO